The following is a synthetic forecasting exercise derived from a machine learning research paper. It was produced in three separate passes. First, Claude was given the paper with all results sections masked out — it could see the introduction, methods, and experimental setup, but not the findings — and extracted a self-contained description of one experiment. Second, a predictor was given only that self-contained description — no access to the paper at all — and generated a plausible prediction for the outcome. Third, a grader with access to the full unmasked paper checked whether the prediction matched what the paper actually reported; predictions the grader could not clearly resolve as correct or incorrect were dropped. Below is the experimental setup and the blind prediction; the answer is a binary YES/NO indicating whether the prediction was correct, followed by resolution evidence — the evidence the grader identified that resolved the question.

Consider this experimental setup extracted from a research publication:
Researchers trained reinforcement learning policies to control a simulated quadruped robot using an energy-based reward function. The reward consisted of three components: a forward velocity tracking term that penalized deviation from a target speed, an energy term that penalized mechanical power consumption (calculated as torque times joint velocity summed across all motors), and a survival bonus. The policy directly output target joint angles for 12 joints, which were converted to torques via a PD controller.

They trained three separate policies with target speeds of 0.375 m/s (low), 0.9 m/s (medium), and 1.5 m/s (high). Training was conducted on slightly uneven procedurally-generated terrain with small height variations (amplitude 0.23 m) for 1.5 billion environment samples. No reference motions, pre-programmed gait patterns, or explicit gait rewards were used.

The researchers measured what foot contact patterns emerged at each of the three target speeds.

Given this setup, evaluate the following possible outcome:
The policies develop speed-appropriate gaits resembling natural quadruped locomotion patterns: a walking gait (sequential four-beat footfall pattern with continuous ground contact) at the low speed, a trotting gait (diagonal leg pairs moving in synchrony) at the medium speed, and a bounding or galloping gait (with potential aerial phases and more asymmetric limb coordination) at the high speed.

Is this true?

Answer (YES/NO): YES